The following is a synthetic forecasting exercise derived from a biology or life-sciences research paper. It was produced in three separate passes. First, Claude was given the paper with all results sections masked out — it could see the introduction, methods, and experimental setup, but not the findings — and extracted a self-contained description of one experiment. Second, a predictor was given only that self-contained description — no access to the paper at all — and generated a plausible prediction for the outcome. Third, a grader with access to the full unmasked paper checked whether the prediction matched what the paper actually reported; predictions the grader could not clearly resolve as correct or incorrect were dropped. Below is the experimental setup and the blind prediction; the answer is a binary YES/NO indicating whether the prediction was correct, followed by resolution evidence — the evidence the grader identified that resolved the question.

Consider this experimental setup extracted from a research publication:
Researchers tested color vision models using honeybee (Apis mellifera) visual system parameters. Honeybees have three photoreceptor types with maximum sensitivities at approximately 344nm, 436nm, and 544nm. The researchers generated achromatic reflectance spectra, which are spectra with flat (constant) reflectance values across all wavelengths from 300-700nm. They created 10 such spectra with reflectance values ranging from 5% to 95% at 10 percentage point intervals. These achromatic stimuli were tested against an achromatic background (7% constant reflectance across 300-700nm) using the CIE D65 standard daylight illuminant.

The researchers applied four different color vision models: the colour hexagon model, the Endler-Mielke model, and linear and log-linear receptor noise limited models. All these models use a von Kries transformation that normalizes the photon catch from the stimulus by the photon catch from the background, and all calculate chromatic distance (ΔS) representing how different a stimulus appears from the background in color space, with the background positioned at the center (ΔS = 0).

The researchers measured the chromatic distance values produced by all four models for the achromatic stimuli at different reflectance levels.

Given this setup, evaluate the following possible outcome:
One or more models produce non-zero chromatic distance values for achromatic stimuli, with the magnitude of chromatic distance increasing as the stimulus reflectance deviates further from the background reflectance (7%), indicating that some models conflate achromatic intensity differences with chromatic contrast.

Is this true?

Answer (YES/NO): NO